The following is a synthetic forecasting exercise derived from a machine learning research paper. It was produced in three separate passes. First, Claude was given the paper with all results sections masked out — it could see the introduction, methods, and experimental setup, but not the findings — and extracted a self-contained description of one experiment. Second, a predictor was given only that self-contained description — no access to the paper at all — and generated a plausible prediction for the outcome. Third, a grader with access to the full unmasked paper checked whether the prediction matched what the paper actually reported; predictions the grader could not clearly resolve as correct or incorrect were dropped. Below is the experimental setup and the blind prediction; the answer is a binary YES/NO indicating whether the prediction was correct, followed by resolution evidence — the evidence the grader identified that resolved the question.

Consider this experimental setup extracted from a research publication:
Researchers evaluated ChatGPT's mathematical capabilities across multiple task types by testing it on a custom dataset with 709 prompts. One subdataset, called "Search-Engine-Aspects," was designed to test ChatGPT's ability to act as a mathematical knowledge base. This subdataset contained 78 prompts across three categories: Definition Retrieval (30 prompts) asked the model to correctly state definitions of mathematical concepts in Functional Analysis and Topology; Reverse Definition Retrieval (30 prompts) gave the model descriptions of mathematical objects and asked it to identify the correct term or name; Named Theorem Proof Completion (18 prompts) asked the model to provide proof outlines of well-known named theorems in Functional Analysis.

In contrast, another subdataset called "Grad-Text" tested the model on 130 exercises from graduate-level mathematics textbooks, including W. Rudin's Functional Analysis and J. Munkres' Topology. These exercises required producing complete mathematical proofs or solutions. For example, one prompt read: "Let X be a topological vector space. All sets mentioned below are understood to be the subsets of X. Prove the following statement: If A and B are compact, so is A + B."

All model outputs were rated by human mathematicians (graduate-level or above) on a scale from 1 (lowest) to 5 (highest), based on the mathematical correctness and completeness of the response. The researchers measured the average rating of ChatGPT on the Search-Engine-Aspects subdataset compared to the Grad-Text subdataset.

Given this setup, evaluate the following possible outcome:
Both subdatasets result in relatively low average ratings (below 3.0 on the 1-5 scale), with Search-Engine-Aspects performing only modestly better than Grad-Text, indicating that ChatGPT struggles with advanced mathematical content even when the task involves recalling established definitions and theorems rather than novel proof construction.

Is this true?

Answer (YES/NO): NO